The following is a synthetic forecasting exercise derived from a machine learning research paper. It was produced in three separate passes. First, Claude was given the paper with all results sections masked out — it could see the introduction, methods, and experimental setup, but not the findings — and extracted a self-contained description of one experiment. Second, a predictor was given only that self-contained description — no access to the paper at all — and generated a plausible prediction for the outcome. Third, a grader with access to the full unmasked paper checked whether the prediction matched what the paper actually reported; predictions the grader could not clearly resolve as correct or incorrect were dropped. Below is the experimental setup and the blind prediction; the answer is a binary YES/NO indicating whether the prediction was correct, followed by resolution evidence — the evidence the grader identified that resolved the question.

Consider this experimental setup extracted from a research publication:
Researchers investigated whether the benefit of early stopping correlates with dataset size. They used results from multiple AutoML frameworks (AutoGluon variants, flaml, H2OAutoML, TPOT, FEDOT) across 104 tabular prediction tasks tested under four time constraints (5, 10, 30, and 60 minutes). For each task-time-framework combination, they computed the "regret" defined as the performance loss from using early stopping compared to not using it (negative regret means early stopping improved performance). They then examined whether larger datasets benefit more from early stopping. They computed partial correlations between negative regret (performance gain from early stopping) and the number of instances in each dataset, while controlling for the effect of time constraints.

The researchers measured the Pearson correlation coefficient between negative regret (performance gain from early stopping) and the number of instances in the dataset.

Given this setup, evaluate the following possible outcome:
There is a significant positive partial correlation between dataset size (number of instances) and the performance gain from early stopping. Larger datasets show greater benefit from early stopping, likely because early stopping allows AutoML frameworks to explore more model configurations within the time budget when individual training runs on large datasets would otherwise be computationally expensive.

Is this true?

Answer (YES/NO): NO